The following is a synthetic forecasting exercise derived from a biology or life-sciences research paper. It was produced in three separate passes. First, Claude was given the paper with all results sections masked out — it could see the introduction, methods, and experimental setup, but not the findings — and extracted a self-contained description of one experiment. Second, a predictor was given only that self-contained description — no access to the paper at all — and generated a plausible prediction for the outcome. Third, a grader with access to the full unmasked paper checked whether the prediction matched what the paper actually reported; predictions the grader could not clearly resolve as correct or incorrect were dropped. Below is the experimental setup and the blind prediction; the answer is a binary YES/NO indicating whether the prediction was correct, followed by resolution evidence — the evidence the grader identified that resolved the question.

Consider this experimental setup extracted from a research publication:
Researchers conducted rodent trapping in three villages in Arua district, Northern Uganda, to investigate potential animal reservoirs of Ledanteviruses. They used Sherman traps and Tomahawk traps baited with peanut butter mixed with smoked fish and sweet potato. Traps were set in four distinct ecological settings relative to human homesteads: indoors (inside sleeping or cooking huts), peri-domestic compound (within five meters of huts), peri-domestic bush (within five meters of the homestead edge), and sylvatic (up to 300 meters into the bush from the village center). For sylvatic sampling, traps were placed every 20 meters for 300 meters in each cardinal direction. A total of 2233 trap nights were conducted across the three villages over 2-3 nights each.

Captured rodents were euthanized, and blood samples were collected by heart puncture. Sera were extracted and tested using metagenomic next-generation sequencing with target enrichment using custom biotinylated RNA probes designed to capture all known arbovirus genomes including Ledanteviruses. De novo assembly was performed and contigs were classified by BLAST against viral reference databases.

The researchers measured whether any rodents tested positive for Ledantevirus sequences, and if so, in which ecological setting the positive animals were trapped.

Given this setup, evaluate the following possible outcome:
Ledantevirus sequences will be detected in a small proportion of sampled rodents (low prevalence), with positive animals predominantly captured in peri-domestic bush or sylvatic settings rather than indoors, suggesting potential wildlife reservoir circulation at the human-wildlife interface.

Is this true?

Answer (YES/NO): NO